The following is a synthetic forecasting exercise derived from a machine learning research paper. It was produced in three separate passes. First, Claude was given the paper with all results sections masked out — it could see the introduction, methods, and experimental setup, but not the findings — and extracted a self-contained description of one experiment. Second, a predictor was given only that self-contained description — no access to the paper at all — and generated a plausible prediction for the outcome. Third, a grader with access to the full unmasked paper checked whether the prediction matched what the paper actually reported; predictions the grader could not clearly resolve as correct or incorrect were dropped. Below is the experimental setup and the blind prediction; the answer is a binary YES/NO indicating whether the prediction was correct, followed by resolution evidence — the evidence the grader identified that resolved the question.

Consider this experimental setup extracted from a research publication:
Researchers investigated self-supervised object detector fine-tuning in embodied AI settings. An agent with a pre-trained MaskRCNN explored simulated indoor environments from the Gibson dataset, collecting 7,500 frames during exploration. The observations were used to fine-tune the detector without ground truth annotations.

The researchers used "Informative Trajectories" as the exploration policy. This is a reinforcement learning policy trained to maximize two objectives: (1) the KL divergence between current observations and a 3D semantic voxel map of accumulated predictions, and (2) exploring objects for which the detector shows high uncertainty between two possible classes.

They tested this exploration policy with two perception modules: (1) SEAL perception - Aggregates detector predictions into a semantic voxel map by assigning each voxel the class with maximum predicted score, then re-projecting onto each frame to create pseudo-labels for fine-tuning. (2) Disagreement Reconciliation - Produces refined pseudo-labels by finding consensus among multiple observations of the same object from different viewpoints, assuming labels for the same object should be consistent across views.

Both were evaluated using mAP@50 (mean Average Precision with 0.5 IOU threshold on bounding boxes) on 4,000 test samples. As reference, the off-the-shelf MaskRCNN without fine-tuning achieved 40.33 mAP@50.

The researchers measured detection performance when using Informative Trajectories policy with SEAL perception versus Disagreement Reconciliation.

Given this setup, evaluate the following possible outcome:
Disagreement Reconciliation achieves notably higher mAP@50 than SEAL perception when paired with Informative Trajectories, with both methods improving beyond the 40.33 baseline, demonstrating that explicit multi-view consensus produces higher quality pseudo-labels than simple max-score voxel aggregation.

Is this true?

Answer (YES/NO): NO